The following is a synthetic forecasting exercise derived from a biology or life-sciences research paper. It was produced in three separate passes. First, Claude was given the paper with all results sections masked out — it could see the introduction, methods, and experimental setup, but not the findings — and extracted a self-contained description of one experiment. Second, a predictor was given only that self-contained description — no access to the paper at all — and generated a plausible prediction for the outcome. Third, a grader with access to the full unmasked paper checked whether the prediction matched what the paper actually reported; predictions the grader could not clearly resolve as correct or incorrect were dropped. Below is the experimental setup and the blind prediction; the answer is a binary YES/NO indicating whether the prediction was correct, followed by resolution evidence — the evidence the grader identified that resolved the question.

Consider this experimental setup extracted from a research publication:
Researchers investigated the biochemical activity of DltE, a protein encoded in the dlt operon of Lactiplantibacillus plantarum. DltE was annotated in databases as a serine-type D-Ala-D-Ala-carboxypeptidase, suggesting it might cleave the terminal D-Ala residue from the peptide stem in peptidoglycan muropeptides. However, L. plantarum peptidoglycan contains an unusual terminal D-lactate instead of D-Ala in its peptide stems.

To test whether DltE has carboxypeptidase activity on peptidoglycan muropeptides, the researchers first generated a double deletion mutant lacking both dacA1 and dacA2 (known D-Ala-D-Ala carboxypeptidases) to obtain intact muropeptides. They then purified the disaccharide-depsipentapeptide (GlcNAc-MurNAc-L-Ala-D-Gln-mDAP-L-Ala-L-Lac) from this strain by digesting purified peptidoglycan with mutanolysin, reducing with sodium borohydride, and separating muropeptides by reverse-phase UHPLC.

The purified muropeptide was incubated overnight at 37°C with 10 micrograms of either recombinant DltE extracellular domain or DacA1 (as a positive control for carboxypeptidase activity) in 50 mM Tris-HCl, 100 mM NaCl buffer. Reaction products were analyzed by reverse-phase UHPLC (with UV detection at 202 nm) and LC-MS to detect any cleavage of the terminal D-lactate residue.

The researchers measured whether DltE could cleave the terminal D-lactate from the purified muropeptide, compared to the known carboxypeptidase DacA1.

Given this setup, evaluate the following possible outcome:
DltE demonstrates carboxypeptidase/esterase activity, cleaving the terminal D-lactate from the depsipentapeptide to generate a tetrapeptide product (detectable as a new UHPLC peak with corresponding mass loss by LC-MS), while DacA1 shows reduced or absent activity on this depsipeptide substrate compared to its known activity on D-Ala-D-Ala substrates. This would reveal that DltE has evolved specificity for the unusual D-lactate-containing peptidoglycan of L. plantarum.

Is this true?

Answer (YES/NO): NO